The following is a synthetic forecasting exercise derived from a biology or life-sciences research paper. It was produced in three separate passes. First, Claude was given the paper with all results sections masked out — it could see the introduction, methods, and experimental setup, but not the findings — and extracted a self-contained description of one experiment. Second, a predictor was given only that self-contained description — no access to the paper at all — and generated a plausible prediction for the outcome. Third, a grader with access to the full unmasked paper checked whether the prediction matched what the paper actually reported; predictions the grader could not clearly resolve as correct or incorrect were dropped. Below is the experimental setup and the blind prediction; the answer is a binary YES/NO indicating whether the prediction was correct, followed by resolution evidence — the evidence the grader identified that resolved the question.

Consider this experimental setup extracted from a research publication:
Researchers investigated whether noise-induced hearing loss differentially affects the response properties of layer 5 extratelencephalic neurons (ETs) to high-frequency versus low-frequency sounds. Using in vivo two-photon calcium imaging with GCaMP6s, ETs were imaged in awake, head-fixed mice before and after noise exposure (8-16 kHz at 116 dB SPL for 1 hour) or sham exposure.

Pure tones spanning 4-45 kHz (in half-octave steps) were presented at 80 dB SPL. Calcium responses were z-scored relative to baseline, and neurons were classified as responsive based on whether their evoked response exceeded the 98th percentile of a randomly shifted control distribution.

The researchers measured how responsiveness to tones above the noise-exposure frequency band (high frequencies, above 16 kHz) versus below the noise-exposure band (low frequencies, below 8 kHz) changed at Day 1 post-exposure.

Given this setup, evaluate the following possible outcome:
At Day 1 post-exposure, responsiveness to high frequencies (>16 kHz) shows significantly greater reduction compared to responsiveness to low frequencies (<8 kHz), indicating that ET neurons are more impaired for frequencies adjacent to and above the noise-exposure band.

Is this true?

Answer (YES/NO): YES